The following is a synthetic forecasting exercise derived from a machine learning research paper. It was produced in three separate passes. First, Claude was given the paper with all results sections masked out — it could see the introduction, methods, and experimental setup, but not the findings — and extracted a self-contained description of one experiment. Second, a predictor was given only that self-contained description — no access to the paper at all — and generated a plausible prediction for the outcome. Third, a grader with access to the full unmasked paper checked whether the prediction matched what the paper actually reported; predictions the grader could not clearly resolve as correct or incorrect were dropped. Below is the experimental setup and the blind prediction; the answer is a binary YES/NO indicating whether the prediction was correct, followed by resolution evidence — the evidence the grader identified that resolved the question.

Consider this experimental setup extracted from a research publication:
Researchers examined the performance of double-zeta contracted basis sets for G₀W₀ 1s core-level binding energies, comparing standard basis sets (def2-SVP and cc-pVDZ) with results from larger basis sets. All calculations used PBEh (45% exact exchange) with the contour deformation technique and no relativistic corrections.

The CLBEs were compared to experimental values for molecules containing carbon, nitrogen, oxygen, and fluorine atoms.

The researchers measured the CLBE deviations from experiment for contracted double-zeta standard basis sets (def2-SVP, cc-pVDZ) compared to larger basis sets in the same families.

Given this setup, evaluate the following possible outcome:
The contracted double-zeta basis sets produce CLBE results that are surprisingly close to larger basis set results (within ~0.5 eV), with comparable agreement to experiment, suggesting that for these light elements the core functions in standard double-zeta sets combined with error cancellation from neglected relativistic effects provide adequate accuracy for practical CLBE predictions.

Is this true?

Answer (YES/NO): NO